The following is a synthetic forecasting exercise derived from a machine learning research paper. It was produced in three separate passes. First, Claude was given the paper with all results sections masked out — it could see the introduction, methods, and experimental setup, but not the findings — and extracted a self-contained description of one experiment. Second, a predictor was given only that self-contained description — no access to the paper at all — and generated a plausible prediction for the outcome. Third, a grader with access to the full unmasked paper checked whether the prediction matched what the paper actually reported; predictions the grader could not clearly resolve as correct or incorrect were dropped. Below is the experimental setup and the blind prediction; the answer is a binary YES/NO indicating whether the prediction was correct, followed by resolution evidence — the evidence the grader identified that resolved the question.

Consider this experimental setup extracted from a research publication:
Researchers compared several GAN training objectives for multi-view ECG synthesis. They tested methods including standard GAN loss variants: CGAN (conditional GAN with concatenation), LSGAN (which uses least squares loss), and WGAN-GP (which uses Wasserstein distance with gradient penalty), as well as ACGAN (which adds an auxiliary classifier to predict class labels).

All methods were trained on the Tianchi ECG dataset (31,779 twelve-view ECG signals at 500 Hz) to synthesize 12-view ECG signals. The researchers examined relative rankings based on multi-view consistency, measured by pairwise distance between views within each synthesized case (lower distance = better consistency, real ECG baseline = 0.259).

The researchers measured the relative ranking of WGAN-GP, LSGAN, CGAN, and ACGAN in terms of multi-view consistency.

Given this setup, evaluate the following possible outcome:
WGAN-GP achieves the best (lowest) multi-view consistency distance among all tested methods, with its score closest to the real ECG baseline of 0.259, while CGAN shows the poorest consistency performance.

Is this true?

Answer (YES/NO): NO